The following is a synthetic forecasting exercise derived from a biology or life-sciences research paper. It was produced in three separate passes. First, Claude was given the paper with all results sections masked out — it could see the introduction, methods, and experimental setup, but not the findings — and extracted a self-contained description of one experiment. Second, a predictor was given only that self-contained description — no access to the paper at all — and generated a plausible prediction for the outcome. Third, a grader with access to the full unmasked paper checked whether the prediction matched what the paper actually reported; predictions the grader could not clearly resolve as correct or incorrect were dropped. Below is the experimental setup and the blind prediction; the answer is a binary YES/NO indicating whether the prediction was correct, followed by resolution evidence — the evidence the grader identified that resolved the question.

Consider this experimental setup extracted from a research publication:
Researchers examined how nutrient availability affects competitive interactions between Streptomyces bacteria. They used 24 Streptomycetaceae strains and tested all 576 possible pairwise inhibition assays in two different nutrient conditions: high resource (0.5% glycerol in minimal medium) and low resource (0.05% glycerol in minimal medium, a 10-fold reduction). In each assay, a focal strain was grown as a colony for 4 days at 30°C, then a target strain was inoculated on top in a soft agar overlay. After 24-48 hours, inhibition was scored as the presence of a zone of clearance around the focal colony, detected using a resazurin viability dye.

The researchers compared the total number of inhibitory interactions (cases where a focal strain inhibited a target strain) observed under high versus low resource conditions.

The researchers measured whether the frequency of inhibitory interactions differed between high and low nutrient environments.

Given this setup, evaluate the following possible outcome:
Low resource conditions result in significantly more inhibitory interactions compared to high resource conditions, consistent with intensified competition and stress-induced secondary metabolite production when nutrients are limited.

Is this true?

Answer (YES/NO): NO